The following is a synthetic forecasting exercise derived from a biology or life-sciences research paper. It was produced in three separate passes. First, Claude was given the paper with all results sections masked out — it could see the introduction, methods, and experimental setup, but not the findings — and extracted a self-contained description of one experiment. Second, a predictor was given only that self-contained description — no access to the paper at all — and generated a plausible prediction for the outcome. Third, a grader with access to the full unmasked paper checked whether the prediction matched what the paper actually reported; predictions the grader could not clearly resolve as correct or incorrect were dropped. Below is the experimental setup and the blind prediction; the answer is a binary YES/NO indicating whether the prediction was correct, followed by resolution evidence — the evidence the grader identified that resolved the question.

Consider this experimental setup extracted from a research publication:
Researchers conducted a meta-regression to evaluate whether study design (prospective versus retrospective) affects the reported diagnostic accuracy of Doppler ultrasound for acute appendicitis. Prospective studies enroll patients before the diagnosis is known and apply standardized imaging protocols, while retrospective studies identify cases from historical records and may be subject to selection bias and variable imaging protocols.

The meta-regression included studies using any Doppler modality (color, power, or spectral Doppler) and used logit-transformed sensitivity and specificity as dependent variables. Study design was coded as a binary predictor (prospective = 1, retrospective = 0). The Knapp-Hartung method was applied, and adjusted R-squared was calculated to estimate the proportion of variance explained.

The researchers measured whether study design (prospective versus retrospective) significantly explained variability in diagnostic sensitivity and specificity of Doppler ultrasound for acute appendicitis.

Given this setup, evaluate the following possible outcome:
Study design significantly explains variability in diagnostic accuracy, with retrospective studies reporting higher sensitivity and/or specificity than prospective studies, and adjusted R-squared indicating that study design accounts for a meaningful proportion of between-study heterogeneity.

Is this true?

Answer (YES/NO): NO